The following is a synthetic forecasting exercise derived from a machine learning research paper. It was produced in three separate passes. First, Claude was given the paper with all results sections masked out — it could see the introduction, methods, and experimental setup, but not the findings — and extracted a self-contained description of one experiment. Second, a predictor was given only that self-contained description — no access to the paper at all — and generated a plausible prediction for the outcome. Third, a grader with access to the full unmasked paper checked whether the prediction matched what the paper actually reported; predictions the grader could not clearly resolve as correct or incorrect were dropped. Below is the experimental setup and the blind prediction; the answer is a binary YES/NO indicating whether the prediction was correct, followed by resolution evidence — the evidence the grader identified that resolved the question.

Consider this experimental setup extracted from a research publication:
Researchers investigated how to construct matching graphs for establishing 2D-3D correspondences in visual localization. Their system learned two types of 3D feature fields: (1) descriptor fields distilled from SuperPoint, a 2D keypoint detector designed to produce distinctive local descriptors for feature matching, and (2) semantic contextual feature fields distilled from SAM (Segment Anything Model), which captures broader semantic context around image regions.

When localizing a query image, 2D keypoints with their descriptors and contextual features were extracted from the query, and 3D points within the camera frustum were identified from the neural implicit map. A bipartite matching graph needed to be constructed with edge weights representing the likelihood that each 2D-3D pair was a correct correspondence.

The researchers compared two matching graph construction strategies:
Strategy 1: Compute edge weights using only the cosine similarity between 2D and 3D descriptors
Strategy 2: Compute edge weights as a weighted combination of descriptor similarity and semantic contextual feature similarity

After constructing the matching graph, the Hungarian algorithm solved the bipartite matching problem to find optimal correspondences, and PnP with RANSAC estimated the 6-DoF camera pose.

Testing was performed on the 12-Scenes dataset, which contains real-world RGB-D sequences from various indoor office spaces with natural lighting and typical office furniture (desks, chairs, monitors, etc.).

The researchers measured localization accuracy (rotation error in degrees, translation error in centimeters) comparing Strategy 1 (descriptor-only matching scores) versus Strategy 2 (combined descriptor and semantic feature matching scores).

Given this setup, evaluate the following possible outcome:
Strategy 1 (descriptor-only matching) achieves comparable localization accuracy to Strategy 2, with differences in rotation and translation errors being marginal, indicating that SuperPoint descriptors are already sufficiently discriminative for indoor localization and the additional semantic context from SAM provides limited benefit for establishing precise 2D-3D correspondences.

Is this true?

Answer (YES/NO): NO